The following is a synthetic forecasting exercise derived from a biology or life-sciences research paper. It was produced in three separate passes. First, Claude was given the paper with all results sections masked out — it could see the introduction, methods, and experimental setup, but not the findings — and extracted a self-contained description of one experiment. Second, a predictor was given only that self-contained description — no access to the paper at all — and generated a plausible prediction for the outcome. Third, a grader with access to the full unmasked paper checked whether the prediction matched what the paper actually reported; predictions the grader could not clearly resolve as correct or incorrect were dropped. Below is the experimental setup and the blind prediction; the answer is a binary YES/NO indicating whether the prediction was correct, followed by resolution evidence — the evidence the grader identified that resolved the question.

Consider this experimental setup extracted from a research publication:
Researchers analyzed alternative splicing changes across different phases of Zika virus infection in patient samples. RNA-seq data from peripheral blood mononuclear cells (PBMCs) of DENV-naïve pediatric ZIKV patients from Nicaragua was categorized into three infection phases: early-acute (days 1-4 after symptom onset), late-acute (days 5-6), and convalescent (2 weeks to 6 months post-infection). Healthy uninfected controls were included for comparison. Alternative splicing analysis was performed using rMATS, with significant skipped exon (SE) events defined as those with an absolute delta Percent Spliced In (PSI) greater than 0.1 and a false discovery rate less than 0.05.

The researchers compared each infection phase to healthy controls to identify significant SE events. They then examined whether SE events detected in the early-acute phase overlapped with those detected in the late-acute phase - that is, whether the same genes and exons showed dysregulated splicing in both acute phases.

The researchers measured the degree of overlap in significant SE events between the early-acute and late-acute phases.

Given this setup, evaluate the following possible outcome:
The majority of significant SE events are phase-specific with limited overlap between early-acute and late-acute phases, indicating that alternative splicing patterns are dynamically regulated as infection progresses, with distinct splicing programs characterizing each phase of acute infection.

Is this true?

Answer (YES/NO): YES